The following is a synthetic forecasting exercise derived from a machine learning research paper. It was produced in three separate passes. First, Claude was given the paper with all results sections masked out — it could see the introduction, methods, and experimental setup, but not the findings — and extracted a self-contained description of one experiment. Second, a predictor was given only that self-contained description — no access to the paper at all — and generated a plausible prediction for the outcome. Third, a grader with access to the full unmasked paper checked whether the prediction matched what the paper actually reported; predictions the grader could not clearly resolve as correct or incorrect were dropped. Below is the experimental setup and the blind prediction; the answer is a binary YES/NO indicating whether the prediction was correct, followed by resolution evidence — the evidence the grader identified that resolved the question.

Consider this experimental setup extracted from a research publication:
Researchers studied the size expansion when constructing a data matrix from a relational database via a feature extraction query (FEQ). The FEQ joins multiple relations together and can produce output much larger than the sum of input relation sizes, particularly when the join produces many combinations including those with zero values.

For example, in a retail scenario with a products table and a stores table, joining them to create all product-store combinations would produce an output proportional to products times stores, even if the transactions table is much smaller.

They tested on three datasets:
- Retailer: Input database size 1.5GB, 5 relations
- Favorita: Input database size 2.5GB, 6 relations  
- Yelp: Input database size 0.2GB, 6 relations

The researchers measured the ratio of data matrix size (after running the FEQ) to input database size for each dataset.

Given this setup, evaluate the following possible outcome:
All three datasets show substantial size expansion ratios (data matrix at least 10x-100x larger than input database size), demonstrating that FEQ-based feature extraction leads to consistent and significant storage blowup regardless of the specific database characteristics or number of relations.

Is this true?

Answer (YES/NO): NO